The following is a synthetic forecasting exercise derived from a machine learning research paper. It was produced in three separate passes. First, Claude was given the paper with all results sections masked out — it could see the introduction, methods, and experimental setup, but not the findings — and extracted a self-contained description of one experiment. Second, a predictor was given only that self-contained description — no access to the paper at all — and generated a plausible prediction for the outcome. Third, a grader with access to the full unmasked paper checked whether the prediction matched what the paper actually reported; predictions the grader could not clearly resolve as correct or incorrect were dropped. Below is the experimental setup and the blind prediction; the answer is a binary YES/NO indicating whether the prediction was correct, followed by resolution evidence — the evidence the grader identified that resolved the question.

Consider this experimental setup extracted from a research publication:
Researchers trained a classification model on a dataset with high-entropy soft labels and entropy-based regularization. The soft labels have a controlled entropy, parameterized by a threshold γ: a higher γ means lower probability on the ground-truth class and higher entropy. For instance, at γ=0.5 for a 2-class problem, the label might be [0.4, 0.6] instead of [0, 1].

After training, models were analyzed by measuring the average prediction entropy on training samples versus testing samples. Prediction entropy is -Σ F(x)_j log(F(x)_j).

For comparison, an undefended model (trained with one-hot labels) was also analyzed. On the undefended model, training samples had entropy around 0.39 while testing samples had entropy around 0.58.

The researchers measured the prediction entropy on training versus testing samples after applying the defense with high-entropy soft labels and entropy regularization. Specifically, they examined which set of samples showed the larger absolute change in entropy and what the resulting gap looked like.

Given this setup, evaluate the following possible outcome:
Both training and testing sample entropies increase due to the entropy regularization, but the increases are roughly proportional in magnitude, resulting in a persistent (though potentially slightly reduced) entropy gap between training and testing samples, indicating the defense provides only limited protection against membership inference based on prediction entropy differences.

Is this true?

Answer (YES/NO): NO